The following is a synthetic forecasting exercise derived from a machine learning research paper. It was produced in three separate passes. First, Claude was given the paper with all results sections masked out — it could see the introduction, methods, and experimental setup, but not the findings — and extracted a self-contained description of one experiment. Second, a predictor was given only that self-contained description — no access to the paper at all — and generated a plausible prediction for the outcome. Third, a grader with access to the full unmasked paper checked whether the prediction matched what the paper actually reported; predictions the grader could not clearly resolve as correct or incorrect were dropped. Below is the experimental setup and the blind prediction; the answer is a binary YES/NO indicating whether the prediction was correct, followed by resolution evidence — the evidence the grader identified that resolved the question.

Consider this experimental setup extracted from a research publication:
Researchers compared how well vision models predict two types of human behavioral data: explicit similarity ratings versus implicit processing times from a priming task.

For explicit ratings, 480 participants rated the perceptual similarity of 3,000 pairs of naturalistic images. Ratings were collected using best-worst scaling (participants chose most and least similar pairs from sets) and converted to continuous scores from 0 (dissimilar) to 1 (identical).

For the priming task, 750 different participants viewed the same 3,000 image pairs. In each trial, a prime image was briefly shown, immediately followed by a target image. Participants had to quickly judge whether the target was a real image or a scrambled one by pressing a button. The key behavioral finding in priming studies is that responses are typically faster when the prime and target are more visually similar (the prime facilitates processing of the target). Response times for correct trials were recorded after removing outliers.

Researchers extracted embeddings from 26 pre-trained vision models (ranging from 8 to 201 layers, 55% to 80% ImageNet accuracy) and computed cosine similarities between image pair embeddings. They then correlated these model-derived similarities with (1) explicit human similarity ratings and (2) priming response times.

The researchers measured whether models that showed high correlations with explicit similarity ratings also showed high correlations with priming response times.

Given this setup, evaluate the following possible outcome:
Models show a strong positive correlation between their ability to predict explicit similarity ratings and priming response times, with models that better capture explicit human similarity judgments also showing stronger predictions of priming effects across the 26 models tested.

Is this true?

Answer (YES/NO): NO